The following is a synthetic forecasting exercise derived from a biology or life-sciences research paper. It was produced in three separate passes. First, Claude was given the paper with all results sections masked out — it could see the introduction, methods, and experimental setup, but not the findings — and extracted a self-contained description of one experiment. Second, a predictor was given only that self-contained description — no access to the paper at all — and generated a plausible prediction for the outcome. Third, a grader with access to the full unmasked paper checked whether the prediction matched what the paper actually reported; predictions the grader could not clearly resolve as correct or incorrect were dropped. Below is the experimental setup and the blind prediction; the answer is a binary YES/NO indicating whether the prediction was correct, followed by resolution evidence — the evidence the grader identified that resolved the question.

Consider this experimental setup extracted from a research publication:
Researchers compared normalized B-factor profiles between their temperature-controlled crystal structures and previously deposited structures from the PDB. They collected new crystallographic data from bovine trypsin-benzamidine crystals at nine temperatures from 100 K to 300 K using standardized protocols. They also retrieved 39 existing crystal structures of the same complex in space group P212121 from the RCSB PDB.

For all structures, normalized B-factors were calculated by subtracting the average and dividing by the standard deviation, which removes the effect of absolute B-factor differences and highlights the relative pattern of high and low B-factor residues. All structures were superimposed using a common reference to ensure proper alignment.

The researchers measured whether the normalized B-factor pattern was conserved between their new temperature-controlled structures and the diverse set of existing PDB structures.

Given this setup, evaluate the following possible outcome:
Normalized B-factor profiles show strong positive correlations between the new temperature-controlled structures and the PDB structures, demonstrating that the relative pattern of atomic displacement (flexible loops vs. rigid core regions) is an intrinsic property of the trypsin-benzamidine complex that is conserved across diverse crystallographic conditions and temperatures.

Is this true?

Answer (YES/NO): YES